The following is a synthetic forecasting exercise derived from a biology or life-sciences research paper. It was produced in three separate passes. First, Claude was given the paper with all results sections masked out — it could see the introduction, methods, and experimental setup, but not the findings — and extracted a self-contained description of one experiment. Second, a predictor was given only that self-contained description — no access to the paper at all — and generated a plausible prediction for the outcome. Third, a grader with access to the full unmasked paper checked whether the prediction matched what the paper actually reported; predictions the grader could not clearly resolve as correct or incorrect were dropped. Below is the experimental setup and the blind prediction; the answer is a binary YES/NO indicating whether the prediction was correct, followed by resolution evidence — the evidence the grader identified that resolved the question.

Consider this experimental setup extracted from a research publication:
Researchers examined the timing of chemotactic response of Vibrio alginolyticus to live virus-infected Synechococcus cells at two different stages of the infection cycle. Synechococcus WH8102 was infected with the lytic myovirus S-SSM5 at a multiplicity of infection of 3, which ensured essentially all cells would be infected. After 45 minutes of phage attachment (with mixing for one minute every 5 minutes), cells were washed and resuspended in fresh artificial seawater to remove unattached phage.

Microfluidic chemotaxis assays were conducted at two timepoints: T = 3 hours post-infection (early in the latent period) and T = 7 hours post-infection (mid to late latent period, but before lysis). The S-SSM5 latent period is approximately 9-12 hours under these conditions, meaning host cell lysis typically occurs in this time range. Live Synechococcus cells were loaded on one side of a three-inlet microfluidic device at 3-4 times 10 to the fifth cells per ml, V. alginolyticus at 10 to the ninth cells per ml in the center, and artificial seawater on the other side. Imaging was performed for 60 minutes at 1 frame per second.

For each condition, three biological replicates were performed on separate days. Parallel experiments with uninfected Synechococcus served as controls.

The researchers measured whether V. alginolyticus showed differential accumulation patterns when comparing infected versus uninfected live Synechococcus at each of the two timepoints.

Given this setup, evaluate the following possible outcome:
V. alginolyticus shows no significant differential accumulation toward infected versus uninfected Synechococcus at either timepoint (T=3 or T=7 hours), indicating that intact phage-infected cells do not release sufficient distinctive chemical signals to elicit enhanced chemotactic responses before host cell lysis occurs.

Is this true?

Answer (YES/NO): NO